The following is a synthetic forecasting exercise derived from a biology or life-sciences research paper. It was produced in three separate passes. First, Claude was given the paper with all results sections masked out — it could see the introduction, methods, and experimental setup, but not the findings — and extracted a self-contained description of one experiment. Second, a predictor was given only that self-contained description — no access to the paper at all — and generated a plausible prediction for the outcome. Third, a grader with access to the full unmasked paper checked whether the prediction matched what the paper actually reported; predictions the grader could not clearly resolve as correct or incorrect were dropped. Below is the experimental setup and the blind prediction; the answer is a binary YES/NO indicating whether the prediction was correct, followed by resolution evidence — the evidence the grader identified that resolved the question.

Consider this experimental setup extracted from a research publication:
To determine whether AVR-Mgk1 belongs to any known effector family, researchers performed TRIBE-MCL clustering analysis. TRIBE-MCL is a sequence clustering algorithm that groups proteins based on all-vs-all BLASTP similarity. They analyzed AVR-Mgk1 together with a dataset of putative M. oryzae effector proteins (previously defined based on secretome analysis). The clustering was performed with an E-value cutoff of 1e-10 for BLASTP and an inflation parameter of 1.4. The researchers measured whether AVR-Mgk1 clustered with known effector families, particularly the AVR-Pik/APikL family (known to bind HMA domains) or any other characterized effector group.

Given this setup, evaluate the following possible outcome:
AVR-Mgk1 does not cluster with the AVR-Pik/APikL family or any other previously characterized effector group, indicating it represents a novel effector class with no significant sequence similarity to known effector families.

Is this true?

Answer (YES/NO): YES